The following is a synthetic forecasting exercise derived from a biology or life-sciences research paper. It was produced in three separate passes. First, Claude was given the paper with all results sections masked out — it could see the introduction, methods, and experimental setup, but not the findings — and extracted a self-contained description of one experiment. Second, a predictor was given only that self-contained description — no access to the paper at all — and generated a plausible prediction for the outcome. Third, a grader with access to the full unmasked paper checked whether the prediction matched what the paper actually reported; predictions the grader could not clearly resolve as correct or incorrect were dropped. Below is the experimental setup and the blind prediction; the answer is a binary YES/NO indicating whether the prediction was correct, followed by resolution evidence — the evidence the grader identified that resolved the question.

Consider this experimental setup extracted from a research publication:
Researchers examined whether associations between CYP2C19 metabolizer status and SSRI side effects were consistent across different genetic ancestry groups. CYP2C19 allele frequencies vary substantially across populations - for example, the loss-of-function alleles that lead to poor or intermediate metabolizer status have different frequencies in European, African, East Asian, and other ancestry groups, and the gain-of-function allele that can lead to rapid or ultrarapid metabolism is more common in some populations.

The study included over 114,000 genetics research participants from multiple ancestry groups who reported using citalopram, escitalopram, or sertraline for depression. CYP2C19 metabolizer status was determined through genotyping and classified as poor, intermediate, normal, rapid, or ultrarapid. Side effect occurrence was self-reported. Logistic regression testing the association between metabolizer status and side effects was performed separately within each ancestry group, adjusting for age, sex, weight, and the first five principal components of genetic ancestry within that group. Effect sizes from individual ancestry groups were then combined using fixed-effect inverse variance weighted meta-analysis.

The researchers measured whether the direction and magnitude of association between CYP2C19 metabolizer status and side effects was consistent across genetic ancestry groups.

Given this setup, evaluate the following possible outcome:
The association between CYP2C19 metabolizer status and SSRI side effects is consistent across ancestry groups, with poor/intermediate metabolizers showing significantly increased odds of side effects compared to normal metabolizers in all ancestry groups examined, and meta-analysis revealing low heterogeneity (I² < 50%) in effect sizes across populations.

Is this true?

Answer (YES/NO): NO